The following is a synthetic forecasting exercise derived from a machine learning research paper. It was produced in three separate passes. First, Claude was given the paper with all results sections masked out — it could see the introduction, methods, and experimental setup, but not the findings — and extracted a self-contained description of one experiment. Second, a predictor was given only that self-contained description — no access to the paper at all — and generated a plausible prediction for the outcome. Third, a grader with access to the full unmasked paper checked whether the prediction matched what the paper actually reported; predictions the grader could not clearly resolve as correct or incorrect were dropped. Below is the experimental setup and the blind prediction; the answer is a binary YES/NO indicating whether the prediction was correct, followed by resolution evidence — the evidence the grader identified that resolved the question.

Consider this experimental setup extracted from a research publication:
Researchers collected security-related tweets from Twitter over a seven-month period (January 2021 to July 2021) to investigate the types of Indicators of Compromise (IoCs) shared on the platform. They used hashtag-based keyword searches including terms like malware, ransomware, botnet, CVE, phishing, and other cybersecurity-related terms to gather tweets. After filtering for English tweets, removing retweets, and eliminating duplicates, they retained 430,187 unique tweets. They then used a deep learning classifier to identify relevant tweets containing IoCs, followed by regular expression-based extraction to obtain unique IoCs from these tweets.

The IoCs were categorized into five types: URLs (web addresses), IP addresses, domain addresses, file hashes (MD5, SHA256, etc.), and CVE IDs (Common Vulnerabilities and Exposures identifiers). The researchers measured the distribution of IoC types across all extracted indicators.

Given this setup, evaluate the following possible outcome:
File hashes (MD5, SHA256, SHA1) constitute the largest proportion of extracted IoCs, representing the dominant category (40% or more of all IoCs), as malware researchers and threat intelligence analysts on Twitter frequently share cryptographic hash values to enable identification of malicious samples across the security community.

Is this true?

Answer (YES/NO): NO